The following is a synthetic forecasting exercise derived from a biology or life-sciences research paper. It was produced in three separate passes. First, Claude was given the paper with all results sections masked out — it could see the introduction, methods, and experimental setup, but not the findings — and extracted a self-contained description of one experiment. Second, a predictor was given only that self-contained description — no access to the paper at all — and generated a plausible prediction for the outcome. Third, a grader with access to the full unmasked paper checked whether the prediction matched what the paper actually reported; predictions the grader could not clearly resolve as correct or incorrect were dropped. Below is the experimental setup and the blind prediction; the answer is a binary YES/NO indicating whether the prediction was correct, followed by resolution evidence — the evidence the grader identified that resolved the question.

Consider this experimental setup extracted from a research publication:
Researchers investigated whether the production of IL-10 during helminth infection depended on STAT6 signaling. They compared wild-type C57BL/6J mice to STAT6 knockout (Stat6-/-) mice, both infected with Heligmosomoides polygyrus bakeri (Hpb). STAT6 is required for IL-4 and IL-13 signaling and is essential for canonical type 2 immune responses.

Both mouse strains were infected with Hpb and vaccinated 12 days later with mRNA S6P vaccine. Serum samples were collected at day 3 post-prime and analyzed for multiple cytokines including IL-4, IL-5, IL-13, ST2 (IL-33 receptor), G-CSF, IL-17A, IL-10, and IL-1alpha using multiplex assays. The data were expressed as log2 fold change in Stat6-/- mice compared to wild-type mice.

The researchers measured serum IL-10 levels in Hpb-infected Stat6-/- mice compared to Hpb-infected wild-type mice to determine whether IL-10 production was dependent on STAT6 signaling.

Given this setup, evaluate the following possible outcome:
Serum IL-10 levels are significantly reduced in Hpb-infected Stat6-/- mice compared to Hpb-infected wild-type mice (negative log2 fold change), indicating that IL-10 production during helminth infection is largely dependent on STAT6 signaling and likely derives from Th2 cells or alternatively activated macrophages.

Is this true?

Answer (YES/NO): NO